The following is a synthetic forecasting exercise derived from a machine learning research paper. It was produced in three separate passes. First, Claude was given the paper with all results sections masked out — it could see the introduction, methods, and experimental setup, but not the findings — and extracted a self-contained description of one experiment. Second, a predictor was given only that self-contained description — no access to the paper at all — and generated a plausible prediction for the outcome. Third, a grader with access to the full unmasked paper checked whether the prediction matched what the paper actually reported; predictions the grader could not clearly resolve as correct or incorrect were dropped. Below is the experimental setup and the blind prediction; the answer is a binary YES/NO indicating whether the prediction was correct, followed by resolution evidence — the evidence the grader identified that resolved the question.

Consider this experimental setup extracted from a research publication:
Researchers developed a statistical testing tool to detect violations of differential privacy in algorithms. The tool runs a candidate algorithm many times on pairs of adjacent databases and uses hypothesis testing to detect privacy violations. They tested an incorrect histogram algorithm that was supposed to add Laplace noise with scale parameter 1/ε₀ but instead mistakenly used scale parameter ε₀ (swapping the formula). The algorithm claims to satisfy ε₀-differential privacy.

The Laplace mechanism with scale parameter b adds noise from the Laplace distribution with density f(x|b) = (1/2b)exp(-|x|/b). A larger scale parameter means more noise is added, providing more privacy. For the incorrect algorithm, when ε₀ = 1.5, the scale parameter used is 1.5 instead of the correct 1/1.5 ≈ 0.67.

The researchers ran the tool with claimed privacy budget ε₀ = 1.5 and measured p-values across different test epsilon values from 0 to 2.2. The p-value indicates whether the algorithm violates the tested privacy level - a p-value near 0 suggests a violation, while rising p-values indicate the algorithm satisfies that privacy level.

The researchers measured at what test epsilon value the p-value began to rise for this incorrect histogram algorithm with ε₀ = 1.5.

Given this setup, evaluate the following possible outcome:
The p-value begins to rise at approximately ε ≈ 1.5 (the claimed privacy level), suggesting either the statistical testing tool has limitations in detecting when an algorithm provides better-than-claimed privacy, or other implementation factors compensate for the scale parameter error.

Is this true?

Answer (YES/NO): NO